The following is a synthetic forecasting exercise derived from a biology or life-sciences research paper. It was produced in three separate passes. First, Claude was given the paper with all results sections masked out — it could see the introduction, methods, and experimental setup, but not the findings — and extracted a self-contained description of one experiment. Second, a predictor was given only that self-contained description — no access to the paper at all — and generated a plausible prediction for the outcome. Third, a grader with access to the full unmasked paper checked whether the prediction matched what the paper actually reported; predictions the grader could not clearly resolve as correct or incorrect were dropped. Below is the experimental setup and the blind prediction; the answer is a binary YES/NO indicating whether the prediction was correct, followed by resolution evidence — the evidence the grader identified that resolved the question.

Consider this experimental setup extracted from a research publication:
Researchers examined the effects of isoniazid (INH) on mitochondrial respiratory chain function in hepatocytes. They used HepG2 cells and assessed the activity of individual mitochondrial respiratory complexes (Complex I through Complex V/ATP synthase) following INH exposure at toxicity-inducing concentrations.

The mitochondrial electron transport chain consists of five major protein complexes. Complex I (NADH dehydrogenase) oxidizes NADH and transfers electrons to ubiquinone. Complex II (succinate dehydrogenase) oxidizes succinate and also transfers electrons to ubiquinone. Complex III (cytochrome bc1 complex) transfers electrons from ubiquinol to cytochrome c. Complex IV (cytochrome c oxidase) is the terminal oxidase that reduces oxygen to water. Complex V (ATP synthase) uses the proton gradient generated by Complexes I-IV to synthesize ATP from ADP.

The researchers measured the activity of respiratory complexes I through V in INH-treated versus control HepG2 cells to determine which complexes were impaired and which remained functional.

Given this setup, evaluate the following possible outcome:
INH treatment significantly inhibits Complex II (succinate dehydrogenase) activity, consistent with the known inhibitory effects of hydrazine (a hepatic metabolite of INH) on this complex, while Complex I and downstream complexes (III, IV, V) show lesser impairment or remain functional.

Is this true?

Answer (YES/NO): NO